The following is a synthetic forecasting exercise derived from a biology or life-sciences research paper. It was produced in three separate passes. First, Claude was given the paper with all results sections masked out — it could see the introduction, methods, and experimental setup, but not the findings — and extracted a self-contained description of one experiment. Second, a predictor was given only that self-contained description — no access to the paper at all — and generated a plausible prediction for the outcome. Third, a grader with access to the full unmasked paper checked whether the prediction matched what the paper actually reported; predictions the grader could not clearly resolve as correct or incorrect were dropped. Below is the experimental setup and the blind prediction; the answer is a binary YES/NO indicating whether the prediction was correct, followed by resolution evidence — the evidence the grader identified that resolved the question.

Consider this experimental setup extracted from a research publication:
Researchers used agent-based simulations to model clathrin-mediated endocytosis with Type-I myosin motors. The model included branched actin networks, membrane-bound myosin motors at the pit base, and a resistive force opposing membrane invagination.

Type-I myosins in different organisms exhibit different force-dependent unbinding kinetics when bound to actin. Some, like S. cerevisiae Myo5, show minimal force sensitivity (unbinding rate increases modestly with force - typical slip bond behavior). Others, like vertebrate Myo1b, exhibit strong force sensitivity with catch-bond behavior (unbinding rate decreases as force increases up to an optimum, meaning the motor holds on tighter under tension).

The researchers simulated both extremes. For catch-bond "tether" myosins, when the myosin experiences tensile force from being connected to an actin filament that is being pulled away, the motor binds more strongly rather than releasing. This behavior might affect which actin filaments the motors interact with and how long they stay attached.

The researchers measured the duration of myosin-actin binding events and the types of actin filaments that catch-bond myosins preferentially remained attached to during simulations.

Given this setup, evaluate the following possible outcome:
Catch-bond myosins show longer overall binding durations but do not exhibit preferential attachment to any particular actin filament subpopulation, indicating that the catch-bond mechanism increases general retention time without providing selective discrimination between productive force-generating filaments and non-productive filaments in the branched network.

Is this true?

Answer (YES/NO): NO